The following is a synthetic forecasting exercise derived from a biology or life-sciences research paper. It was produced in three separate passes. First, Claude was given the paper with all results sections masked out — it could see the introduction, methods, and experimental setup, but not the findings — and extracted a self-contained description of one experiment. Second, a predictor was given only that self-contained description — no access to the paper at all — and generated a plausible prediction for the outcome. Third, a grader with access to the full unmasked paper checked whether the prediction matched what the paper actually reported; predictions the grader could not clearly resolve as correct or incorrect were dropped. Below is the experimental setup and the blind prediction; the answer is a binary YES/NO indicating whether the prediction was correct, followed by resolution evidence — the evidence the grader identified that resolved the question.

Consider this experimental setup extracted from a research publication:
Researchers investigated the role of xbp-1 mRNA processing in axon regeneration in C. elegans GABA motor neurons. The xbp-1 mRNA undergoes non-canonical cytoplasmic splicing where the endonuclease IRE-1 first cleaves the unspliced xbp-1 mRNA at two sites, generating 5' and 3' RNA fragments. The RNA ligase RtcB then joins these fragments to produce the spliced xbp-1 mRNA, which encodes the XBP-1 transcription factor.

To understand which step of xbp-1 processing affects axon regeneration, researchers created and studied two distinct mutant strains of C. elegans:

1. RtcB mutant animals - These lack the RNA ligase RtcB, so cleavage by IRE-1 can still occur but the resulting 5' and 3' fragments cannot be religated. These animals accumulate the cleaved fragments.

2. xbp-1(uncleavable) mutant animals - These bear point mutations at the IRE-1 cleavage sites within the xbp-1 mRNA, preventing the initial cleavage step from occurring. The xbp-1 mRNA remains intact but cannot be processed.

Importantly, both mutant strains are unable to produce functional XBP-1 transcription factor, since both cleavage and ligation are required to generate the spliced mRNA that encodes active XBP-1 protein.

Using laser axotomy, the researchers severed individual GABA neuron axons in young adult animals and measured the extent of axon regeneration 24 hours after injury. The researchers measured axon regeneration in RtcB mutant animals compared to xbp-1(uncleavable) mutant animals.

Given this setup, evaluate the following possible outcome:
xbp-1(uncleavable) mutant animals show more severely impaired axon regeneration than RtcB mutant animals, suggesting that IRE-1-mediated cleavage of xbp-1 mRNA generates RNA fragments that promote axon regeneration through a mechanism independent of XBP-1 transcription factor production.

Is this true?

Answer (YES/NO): YES